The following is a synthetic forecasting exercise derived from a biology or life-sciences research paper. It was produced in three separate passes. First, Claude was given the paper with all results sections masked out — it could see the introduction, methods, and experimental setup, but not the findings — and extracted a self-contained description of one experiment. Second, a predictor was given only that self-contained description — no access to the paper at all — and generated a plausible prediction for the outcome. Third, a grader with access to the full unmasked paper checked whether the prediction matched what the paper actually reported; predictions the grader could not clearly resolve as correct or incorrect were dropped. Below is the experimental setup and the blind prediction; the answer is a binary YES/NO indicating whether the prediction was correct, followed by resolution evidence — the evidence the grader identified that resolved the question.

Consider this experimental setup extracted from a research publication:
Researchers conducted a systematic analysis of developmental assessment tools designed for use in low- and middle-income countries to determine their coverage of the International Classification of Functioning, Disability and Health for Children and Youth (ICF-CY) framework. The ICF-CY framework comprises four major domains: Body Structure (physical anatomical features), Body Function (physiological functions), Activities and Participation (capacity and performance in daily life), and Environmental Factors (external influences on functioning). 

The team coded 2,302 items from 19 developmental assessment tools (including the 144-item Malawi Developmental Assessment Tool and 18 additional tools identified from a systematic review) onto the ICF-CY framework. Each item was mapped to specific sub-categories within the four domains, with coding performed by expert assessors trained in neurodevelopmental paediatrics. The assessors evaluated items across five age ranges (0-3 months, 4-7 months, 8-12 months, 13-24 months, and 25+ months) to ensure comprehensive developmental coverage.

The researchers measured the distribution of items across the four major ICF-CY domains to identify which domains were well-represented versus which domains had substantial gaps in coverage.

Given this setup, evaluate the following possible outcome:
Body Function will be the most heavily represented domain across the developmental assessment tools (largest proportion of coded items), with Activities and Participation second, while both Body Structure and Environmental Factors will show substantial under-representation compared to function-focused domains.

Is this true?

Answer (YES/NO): NO